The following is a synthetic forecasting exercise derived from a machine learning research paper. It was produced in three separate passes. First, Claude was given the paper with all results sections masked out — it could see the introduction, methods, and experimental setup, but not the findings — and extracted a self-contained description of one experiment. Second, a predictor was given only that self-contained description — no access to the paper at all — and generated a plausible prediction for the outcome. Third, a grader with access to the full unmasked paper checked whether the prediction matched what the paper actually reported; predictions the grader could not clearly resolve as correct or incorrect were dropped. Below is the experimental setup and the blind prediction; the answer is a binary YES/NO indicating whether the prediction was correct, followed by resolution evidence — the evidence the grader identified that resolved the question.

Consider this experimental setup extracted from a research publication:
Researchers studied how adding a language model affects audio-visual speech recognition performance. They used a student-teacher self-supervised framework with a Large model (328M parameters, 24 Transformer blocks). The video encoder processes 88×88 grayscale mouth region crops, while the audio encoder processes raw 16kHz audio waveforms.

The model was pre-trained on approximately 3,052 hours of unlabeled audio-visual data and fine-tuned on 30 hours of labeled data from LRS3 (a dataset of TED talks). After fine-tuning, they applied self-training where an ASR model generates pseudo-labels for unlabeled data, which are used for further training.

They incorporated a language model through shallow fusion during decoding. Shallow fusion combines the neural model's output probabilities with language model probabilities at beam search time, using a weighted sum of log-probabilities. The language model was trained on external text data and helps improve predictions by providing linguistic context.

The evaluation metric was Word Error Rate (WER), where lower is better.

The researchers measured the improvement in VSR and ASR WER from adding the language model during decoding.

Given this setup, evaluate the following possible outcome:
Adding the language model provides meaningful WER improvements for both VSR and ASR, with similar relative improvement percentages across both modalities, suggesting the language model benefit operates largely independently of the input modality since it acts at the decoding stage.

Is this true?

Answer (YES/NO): NO